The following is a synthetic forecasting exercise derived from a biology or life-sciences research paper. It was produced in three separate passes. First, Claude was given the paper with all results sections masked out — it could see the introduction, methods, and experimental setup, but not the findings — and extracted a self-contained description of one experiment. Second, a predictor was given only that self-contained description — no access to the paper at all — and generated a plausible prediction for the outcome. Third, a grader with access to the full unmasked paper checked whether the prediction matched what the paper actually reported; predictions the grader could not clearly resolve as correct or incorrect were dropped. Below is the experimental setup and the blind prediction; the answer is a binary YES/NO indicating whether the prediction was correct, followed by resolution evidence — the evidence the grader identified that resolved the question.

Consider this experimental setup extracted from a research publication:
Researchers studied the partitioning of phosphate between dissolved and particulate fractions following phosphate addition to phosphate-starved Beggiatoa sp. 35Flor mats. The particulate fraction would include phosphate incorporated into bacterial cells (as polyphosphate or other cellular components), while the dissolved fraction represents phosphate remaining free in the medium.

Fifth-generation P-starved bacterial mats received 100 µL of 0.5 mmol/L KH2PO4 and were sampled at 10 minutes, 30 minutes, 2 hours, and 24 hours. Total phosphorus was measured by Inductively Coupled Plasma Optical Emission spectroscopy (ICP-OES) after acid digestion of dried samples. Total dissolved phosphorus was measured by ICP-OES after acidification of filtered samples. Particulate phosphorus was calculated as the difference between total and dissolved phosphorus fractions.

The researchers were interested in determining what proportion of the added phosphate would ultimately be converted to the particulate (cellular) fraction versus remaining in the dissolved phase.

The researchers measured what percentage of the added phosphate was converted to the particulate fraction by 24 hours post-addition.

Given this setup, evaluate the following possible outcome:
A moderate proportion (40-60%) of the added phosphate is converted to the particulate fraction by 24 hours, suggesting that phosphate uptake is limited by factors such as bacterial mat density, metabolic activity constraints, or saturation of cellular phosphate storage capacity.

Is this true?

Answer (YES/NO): NO